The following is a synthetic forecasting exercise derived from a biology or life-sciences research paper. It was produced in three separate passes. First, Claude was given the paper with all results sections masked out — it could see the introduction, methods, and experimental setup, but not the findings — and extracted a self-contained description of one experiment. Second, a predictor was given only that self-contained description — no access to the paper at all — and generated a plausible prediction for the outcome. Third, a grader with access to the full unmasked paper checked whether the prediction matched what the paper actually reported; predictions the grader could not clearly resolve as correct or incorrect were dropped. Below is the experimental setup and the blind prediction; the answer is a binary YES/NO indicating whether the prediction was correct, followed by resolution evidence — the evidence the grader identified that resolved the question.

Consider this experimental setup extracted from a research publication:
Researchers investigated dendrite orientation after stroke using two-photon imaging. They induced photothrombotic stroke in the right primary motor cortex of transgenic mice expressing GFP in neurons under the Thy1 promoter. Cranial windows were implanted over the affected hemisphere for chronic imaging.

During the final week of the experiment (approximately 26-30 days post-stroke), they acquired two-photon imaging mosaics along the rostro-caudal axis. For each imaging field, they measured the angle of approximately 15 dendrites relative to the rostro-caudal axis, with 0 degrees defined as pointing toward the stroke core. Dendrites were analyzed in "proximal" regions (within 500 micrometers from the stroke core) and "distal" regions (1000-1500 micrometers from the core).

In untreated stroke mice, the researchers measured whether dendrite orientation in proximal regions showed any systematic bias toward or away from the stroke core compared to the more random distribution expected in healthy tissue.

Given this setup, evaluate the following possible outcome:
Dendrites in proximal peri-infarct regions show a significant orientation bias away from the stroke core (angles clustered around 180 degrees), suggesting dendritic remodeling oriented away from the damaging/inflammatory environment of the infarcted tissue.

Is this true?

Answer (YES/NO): NO